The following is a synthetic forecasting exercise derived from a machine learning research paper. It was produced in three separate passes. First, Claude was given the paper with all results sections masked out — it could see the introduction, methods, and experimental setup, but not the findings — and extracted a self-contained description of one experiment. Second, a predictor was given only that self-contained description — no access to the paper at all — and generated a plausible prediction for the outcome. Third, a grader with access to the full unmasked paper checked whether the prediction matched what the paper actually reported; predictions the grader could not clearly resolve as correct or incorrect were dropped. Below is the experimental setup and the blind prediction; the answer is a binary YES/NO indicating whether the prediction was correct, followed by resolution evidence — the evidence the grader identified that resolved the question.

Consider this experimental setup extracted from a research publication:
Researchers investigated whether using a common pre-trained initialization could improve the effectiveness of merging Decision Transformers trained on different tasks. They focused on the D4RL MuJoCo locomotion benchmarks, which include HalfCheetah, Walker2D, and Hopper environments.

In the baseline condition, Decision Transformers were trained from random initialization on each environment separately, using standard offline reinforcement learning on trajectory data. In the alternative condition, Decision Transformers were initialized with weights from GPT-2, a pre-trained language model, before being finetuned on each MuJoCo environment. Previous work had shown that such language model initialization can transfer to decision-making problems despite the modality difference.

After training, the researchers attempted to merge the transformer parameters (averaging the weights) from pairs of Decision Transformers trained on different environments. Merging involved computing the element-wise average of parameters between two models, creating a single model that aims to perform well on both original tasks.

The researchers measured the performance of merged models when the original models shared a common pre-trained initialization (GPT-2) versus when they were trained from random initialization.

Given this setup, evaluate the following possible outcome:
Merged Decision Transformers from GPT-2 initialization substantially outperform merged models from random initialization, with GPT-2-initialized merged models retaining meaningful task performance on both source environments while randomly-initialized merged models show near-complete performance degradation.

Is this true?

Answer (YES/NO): NO